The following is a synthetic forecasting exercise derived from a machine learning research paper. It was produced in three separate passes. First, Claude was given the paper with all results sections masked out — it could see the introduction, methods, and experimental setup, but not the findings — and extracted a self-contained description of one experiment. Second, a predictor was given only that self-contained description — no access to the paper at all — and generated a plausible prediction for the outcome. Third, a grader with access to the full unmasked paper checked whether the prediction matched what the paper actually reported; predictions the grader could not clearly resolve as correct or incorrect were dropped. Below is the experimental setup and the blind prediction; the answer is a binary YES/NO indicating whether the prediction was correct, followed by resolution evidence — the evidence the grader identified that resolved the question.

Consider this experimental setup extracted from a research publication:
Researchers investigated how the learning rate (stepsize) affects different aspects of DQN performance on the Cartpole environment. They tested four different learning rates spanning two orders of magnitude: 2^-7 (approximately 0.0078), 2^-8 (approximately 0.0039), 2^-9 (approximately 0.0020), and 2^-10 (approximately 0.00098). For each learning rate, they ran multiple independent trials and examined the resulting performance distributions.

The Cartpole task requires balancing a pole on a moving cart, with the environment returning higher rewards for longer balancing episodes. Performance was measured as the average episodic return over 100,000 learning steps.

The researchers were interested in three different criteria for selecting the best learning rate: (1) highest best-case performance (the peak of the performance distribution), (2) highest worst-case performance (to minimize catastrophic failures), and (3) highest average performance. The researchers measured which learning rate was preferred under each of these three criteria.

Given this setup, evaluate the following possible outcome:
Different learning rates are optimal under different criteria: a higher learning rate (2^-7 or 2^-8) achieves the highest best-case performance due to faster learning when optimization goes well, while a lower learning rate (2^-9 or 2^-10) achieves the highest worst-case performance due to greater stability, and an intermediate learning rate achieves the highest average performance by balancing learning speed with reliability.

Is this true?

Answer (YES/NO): NO